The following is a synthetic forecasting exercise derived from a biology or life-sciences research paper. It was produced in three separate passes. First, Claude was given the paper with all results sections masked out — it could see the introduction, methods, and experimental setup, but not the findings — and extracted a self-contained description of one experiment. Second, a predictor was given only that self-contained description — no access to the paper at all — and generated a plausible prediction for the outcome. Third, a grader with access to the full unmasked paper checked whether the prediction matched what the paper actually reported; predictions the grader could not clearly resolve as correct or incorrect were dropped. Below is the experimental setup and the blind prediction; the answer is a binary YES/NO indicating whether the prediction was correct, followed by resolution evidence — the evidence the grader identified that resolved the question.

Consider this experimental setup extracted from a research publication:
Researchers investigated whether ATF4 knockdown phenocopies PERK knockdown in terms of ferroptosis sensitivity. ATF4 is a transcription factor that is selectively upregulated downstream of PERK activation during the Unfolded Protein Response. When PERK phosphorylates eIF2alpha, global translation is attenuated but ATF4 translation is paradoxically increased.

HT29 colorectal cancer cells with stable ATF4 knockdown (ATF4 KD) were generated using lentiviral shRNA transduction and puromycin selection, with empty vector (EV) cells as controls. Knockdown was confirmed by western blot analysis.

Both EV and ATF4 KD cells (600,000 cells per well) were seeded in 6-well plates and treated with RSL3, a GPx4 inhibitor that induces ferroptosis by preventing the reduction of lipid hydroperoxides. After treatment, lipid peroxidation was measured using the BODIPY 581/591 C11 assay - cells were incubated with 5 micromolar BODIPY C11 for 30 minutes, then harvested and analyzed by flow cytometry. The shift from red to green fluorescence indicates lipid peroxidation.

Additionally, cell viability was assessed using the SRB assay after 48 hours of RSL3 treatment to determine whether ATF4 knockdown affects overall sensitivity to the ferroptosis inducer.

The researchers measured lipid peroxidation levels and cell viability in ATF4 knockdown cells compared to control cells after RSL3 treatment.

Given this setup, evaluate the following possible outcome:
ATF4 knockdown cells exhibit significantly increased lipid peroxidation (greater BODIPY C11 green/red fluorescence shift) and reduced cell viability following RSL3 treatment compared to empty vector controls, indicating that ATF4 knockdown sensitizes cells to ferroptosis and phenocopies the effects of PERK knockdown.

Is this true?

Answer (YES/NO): YES